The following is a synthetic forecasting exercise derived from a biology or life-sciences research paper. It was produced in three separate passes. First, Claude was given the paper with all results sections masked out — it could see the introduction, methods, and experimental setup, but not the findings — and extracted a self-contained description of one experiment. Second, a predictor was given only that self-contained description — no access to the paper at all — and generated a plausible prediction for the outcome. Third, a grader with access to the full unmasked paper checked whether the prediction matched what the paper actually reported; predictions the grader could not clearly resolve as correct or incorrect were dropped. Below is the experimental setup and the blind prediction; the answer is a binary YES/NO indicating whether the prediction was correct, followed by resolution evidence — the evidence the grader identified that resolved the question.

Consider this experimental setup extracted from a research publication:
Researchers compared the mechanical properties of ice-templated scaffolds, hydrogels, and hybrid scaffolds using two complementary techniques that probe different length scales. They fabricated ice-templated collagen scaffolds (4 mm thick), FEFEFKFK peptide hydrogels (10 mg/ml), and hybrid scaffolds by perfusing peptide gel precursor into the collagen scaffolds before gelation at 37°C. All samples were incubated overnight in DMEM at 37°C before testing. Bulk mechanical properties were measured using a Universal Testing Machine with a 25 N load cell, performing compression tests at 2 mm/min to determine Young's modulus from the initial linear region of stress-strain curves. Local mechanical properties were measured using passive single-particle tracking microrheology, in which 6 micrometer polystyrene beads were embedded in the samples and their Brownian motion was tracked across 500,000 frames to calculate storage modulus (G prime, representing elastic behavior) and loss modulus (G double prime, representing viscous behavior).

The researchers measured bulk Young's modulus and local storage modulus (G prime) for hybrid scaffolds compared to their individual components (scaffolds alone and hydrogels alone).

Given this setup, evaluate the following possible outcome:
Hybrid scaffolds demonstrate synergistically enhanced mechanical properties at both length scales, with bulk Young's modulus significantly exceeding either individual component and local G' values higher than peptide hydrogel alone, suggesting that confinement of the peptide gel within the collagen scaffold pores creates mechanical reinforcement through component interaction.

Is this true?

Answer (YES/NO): NO